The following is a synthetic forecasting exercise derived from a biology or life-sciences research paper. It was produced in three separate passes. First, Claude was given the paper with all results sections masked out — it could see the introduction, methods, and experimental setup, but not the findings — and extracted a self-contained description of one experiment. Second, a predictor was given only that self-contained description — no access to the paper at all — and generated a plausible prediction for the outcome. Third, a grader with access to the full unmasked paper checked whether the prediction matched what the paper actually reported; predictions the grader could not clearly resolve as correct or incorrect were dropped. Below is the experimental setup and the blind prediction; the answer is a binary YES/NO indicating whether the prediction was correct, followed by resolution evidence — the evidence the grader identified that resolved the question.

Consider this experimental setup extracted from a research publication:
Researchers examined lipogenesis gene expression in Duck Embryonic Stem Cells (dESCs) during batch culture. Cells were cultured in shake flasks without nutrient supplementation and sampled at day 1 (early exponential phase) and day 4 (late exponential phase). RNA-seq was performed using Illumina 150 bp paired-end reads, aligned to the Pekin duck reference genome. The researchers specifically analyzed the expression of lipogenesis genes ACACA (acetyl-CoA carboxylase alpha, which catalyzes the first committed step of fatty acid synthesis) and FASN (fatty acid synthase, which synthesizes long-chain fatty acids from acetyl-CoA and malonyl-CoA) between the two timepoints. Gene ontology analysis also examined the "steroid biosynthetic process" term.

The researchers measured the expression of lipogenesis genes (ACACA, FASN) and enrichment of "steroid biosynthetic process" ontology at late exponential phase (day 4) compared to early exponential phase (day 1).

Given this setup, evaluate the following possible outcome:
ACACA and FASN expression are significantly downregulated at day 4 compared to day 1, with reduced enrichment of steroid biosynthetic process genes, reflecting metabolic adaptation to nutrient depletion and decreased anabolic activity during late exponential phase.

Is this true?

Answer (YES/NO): YES